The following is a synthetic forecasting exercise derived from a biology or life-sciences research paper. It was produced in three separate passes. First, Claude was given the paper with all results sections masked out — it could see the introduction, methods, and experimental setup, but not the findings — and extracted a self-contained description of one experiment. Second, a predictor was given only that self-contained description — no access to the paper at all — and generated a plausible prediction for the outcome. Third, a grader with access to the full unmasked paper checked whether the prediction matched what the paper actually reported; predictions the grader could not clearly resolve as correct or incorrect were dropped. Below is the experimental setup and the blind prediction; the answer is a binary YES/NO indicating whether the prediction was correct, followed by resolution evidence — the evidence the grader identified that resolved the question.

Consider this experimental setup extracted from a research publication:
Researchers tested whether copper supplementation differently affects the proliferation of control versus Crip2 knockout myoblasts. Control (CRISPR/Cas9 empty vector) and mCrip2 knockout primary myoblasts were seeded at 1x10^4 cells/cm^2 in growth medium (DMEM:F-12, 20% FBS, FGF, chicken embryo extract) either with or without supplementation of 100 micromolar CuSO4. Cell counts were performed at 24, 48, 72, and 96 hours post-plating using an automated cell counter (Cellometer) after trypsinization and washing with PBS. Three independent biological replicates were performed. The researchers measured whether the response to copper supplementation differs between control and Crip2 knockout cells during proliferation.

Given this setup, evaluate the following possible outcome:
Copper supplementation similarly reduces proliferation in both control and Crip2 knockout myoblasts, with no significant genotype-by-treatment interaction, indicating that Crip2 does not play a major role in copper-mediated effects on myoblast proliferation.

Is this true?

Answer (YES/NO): NO